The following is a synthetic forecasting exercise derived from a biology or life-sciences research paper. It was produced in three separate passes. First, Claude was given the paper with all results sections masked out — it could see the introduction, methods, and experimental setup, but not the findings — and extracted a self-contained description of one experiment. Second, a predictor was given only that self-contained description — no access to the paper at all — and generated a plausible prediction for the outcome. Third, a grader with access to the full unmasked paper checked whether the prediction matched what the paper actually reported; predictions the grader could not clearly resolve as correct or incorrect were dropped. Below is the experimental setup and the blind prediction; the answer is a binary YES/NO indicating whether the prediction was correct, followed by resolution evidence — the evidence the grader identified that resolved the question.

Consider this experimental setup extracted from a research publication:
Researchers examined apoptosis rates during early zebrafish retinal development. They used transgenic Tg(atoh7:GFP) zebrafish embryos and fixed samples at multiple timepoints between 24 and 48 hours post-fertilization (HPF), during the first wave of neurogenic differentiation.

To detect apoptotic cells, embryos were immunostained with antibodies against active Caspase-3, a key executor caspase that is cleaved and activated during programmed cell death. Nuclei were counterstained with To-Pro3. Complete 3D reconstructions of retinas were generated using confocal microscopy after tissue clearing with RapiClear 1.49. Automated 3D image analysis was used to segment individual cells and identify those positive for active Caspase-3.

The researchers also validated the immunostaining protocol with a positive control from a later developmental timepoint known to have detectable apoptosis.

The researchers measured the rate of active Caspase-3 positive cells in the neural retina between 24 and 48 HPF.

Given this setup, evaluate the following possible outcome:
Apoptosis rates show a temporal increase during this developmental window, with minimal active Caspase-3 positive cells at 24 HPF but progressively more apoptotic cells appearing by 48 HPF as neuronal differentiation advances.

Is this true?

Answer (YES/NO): NO